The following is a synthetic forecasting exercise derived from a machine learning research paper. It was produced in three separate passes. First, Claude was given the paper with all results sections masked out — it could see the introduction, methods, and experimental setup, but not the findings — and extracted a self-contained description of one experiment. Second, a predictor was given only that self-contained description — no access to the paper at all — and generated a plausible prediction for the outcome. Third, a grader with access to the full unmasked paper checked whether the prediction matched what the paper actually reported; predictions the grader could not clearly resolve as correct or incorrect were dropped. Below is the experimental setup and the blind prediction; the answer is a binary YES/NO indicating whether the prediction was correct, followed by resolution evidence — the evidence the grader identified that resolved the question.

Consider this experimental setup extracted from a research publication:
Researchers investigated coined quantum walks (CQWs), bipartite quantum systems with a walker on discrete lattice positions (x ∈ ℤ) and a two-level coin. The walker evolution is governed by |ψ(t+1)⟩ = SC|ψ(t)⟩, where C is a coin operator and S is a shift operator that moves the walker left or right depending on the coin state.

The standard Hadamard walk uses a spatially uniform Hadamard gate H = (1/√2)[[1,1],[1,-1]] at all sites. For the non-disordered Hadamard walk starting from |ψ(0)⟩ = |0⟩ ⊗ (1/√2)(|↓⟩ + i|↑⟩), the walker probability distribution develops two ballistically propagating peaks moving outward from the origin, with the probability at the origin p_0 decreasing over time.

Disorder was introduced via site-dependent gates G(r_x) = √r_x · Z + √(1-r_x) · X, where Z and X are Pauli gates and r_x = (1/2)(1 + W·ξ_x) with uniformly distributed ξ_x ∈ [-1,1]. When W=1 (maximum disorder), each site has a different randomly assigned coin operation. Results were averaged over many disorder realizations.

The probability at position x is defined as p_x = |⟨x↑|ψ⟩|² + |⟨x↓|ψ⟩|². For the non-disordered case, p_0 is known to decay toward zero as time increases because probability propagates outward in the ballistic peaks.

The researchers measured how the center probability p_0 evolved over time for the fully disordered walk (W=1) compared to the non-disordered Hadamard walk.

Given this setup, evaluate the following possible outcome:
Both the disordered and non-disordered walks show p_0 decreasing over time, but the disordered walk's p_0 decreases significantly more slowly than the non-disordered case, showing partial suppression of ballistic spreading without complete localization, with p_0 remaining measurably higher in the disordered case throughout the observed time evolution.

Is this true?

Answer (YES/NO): NO